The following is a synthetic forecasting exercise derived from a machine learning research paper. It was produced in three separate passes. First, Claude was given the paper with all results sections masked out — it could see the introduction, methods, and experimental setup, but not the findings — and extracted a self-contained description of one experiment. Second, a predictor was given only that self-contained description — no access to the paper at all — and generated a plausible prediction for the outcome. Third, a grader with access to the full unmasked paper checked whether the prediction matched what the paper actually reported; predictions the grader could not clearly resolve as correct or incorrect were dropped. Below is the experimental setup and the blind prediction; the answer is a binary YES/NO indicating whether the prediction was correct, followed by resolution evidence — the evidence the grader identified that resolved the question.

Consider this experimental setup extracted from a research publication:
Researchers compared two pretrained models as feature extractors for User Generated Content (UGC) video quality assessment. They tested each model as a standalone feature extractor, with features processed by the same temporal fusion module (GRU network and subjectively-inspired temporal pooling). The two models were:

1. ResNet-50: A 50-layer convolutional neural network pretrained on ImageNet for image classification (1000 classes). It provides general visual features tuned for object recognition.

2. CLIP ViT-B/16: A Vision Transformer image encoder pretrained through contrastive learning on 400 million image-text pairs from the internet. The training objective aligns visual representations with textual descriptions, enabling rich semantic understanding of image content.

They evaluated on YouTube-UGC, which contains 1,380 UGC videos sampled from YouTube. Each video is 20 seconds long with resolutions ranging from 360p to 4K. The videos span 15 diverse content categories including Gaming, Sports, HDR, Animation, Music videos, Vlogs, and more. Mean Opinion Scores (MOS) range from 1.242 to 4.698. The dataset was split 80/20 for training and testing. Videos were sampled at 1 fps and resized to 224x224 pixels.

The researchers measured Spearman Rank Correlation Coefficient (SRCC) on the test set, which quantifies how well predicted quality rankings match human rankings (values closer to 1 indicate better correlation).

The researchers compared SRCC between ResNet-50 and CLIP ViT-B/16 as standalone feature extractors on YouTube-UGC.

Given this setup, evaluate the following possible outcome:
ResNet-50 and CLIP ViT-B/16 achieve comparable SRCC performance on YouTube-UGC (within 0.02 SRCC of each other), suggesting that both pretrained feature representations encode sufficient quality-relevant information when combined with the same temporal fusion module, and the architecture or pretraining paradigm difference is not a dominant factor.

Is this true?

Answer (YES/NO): NO